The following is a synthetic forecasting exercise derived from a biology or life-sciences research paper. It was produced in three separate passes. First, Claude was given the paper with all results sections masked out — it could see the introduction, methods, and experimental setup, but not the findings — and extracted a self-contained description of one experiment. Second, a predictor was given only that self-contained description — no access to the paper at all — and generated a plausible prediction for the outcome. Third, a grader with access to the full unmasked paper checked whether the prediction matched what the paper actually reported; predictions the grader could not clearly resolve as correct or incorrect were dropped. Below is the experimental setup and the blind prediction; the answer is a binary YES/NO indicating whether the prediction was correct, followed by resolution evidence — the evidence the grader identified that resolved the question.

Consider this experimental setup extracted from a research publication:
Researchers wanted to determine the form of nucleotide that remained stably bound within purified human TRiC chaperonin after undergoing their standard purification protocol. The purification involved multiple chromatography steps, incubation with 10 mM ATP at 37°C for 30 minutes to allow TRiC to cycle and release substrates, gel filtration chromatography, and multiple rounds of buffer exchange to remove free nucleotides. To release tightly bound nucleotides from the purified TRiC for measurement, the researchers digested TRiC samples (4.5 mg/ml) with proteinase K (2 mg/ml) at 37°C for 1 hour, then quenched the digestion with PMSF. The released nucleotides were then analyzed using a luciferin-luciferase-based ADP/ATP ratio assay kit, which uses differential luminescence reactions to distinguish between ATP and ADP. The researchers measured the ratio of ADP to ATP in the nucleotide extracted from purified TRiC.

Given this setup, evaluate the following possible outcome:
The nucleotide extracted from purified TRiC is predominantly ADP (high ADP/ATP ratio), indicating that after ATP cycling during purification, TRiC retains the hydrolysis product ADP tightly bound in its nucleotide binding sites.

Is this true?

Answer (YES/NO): YES